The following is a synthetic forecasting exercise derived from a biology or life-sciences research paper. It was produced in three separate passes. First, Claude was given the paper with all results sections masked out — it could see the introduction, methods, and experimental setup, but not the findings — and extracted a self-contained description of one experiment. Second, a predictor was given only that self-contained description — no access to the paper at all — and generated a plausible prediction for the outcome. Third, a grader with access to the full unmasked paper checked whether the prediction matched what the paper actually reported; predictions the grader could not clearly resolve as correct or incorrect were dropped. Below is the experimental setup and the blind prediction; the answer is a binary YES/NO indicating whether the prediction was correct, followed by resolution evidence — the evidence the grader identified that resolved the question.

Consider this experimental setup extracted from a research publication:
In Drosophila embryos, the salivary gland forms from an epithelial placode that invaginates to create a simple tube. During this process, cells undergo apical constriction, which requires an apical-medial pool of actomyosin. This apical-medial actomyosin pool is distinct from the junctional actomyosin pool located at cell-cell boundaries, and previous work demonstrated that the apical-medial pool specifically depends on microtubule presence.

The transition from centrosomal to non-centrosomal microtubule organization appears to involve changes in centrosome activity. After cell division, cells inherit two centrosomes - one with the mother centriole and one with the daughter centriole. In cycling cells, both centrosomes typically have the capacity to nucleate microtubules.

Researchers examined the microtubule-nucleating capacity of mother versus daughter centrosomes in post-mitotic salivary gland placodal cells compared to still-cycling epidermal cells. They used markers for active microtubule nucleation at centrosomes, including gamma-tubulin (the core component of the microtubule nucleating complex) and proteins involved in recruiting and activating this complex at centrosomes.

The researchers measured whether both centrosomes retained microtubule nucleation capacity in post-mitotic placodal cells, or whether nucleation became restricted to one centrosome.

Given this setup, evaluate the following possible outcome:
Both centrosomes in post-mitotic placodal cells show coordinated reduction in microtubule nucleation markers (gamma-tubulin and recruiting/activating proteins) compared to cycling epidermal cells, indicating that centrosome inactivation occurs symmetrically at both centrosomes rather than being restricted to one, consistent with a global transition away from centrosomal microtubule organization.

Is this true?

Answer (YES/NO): NO